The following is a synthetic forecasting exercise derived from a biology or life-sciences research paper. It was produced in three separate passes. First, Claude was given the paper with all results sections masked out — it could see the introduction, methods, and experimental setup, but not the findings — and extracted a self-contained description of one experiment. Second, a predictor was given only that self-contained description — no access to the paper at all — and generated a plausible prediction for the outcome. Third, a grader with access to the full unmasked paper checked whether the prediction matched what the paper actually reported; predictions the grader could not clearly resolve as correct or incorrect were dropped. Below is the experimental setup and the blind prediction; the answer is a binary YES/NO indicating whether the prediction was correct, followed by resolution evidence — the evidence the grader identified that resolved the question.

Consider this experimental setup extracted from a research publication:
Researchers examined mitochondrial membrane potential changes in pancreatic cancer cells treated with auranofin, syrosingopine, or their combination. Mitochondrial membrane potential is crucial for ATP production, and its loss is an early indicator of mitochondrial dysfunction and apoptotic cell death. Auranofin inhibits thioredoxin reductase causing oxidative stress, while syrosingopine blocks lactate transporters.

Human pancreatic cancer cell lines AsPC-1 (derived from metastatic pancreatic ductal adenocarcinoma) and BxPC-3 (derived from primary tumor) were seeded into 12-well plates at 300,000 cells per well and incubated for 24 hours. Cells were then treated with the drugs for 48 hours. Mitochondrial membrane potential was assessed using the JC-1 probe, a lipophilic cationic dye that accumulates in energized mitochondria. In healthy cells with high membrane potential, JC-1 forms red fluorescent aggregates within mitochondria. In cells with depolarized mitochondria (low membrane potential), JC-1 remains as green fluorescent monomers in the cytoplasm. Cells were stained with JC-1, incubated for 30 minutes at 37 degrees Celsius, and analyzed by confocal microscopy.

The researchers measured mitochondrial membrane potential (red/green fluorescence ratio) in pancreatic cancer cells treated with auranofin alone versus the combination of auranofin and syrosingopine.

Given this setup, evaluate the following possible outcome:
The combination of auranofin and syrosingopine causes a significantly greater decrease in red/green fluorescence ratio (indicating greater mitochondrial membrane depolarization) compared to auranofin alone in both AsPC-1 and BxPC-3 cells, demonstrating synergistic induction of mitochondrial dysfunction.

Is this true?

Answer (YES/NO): NO